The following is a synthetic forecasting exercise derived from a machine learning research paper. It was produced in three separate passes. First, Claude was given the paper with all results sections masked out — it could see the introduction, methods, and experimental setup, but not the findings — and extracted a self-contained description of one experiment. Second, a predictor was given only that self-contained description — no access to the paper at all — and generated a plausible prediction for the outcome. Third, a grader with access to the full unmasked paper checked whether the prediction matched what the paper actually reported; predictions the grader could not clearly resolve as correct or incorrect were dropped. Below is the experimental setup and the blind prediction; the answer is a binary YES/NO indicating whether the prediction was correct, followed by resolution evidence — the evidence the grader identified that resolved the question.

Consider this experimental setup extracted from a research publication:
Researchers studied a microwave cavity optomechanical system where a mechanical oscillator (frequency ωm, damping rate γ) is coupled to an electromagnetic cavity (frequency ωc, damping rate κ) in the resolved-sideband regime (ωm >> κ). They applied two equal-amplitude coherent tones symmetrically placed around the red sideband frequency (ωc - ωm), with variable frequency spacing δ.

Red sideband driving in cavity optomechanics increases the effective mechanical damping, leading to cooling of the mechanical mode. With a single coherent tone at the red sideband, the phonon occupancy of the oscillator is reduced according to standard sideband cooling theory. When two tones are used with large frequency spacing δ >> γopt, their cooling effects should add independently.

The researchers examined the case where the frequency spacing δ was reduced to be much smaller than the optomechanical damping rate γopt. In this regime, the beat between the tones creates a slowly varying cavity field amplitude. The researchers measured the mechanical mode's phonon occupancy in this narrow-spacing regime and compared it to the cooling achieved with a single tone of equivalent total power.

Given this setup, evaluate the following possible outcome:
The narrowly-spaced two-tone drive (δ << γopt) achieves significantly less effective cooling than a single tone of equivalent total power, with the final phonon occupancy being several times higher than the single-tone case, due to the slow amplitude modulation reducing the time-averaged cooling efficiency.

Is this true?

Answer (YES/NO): YES